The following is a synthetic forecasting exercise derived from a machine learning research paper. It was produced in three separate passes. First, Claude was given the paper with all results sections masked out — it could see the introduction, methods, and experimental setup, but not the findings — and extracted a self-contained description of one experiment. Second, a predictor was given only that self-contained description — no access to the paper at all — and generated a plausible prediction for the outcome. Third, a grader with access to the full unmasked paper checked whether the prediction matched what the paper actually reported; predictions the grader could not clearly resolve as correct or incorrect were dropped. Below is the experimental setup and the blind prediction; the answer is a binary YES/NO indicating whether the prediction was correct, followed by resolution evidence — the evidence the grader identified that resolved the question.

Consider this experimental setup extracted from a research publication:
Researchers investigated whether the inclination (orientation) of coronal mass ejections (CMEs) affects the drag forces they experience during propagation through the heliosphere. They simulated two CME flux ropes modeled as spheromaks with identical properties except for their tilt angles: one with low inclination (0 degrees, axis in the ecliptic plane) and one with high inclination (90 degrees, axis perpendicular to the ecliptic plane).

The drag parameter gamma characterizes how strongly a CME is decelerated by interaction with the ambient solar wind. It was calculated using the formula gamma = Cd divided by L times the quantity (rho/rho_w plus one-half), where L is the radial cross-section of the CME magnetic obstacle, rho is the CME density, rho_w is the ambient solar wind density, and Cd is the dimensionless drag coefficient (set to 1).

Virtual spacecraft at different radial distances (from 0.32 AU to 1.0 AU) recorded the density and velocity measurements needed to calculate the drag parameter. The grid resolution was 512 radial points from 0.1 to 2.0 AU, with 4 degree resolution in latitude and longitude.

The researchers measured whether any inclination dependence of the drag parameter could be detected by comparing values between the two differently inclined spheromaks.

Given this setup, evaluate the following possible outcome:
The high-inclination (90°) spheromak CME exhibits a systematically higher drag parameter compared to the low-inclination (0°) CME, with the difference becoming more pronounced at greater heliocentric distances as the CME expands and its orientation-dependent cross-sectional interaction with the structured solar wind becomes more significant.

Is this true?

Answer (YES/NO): NO